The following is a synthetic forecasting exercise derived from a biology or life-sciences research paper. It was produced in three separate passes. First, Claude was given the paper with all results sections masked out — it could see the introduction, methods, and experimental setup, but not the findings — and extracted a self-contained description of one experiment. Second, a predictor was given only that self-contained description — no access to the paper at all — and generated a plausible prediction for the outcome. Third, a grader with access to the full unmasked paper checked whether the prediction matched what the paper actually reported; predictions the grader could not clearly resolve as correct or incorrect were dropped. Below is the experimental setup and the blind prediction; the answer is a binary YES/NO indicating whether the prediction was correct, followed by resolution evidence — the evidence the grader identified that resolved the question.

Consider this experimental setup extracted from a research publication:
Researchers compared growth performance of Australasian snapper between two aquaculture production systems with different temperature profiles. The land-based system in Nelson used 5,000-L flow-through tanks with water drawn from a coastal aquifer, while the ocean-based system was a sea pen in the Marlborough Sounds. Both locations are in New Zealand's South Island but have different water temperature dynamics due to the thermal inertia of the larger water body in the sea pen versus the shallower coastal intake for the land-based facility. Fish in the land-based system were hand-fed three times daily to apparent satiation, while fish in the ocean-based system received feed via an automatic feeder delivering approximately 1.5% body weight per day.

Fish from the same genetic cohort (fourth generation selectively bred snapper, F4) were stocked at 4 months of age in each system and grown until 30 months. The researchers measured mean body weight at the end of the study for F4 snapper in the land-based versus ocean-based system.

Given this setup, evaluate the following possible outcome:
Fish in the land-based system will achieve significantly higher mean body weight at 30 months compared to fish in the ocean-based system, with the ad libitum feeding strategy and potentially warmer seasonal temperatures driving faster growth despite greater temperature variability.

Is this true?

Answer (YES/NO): YES